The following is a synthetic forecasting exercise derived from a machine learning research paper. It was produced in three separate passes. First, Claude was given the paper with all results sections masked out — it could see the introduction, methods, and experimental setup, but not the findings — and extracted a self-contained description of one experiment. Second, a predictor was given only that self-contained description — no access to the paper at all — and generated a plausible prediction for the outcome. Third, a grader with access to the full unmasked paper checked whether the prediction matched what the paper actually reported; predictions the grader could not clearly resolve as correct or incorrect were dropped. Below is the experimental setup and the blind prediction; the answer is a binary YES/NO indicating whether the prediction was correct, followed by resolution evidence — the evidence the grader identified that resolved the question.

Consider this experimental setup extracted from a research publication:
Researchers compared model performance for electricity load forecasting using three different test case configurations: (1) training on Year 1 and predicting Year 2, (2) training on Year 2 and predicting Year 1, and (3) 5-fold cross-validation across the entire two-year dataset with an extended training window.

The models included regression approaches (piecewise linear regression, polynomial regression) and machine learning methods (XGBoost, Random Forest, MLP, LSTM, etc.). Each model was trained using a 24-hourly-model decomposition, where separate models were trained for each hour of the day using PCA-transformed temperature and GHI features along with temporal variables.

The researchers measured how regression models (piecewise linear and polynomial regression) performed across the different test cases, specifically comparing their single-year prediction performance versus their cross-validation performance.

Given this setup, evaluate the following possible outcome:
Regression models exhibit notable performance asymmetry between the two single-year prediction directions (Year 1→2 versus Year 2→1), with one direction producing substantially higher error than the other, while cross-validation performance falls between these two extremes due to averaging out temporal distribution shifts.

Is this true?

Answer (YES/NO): NO